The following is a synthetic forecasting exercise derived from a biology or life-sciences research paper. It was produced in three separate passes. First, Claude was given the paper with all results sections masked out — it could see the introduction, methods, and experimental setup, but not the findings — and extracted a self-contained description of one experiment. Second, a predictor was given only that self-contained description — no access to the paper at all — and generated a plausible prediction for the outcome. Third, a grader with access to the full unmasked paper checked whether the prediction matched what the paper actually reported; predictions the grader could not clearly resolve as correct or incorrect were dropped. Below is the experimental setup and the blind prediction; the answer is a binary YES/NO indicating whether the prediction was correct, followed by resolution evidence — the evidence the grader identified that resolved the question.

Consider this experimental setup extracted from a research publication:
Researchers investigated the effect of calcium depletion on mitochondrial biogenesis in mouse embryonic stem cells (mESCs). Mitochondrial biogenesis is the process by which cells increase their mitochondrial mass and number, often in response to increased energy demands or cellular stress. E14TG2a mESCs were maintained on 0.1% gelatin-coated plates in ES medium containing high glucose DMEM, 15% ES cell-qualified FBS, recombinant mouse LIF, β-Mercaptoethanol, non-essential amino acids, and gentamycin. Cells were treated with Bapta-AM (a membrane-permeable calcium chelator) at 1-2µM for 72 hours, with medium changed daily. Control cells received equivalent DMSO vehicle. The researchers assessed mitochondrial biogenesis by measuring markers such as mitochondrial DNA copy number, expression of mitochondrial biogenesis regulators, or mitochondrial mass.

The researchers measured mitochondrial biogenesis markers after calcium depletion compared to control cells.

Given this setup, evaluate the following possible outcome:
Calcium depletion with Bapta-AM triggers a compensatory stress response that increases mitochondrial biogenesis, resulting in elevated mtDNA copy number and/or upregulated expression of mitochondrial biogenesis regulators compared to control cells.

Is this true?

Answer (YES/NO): NO